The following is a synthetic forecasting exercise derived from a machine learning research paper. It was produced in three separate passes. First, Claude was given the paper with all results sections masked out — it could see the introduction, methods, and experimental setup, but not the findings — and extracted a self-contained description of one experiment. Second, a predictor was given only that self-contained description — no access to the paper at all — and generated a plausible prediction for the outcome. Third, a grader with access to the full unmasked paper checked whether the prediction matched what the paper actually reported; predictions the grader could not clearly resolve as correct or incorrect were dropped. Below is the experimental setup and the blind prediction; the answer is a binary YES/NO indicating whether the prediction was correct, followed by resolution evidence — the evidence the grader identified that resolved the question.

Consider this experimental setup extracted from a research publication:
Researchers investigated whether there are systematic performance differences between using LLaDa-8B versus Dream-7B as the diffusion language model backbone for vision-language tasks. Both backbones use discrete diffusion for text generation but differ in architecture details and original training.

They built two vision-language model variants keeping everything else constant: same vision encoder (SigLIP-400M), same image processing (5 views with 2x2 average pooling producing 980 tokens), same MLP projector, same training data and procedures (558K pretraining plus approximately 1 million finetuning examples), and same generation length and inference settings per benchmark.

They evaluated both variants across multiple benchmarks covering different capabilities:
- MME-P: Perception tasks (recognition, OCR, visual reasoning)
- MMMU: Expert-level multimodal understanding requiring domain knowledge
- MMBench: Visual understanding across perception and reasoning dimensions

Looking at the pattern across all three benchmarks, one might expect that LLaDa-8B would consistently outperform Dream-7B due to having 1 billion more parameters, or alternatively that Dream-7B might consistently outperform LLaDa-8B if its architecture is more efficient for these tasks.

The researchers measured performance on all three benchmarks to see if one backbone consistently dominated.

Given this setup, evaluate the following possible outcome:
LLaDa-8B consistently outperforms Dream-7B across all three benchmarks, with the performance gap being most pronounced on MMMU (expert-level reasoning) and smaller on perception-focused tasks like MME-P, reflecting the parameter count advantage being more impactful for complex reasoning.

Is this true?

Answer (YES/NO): NO